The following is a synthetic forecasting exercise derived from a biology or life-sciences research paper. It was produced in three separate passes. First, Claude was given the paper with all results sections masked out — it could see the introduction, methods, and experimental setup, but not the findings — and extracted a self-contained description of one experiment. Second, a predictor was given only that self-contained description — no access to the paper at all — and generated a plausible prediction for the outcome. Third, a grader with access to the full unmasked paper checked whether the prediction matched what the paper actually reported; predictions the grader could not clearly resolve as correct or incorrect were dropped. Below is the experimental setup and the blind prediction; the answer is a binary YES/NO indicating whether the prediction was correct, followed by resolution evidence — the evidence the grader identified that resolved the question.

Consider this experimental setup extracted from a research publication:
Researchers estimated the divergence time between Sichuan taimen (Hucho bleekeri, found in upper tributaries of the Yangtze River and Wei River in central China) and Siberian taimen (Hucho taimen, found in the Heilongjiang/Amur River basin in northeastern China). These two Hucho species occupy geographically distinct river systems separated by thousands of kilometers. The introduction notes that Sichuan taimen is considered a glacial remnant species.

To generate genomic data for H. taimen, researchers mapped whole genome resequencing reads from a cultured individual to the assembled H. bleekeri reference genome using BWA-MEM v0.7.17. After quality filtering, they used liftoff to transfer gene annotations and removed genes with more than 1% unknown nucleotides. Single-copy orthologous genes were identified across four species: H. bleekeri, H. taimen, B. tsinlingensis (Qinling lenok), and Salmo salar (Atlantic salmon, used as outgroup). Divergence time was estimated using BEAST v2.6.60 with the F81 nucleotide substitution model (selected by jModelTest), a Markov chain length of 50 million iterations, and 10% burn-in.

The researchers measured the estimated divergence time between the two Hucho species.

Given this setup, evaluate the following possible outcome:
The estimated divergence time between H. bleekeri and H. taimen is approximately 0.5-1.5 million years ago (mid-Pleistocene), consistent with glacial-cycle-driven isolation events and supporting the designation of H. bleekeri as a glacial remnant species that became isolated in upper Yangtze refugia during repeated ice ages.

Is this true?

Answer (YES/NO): NO